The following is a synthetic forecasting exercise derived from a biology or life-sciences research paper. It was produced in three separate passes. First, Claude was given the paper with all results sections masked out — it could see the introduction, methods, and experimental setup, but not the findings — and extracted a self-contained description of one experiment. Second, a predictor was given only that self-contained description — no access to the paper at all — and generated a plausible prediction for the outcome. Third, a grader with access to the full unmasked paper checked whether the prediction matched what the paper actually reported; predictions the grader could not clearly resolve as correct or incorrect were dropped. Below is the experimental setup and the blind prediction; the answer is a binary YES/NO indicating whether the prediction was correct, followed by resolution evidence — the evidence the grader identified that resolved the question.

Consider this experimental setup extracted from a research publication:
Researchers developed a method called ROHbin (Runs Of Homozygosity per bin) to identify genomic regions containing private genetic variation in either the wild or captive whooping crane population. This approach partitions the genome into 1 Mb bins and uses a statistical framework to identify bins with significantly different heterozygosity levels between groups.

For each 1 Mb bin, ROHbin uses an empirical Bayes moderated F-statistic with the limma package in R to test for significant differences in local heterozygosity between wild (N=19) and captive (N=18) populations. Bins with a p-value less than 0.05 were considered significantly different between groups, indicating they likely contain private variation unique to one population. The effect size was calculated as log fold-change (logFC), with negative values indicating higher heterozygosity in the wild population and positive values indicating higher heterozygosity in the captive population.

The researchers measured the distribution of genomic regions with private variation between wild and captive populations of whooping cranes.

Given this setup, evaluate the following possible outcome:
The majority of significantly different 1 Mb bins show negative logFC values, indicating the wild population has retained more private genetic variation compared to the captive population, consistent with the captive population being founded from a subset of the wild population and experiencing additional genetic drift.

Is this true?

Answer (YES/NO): NO